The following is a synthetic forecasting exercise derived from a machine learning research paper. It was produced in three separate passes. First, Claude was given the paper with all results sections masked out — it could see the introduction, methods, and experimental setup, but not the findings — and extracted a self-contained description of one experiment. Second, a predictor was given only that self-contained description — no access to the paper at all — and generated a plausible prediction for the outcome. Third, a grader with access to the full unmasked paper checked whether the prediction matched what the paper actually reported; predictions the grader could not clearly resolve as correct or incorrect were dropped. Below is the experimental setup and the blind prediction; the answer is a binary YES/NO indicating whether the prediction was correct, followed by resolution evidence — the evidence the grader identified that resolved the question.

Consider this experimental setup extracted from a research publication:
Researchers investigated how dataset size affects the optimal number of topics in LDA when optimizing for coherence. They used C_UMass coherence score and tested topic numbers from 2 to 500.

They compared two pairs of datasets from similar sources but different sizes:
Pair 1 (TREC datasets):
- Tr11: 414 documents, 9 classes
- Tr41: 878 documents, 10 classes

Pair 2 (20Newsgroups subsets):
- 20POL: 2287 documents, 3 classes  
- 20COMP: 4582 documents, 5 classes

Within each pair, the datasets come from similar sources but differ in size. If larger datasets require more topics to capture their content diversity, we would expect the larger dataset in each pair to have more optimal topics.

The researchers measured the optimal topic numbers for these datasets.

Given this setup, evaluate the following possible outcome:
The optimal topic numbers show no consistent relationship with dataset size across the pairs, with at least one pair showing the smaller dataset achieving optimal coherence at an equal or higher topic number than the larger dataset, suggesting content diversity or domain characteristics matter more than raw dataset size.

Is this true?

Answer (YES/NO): NO